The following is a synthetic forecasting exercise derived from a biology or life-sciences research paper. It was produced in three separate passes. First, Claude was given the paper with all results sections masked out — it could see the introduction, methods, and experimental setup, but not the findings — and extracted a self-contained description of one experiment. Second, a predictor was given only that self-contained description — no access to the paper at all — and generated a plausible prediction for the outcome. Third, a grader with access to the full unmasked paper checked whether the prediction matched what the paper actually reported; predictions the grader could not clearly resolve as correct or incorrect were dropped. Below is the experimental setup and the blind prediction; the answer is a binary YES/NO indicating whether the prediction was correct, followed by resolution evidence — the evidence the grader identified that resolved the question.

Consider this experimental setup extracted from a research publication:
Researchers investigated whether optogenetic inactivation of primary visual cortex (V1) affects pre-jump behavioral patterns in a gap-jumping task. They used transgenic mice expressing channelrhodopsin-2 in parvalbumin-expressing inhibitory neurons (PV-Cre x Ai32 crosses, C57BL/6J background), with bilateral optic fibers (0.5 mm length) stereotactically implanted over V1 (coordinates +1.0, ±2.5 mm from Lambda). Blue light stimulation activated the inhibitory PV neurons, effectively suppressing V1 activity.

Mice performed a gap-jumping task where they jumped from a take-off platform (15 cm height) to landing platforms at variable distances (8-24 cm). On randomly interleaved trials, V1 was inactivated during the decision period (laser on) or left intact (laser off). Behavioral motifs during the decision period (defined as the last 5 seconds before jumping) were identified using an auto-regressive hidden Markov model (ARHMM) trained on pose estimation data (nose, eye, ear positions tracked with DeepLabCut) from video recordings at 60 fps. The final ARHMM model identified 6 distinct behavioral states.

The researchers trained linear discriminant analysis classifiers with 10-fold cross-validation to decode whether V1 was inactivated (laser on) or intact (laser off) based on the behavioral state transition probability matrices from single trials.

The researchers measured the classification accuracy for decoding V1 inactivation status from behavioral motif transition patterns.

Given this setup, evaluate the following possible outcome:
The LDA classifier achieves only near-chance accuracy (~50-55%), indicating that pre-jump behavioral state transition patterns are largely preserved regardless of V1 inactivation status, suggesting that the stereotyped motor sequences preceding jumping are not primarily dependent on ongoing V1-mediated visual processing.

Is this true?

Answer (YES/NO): YES